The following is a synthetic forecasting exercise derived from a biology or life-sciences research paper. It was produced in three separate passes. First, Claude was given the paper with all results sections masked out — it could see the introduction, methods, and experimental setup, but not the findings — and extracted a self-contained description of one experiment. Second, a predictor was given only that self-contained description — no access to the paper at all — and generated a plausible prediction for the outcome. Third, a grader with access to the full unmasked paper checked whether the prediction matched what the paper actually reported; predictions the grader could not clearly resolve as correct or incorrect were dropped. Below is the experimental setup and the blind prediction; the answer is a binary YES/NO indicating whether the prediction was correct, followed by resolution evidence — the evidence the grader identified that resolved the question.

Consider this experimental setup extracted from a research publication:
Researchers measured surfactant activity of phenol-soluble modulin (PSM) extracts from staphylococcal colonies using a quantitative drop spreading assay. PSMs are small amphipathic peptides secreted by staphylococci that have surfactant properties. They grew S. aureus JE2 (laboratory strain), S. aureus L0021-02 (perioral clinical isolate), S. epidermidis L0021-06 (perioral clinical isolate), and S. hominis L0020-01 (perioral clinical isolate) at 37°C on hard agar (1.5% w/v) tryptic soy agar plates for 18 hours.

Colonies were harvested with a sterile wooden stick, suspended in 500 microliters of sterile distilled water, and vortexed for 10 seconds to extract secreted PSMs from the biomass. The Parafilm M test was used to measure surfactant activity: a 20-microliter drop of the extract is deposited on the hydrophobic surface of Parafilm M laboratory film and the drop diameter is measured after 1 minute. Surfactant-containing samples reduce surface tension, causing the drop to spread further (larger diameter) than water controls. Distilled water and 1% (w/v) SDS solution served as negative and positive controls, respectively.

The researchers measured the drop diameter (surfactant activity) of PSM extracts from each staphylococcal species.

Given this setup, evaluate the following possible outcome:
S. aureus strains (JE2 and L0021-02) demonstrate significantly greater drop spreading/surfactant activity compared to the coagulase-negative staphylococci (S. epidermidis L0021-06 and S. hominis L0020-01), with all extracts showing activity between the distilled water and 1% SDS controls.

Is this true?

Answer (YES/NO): NO